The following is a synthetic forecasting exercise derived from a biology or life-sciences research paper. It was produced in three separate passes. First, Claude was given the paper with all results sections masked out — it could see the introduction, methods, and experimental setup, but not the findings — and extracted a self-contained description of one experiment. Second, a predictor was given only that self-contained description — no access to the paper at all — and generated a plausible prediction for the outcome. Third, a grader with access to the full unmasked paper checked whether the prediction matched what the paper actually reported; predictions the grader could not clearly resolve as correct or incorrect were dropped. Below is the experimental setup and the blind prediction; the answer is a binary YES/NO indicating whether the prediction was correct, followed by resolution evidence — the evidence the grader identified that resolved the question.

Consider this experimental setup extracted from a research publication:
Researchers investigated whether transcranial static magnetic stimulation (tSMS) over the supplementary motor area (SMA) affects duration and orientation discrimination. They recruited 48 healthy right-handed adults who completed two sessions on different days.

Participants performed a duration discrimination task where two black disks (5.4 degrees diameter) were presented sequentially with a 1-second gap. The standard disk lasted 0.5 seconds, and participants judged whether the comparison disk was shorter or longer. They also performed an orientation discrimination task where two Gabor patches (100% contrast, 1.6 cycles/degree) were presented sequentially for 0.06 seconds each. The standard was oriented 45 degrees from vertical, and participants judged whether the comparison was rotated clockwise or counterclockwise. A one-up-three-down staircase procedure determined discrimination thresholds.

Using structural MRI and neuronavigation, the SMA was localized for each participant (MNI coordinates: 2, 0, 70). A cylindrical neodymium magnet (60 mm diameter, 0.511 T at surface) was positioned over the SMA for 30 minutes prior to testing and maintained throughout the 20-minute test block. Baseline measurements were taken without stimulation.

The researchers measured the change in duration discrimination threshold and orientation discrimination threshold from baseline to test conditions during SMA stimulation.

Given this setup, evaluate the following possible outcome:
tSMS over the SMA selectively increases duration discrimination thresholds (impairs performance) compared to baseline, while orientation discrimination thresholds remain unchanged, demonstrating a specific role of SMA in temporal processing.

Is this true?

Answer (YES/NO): NO